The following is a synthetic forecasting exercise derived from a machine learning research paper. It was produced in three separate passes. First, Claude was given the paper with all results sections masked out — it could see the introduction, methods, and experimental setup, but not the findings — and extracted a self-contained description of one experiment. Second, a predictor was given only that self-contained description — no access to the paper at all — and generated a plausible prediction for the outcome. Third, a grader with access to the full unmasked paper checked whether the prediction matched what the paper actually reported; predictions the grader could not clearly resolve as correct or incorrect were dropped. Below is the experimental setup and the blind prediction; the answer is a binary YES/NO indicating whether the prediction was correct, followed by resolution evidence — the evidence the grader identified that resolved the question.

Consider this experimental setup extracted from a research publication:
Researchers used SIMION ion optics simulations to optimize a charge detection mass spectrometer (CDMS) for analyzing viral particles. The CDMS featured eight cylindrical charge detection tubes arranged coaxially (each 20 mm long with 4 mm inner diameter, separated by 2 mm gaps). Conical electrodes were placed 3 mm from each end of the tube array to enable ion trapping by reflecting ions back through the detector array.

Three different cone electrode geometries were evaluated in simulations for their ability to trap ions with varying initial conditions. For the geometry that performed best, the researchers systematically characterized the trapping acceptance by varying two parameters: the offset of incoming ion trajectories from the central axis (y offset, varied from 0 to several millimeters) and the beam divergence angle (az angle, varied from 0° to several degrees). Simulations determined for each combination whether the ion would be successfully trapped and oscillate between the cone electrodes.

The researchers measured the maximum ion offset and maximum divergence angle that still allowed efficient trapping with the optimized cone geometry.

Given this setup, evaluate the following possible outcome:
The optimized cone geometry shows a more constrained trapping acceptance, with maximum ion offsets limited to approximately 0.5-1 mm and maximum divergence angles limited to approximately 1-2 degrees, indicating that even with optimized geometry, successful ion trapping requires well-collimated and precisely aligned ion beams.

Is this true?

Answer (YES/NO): NO